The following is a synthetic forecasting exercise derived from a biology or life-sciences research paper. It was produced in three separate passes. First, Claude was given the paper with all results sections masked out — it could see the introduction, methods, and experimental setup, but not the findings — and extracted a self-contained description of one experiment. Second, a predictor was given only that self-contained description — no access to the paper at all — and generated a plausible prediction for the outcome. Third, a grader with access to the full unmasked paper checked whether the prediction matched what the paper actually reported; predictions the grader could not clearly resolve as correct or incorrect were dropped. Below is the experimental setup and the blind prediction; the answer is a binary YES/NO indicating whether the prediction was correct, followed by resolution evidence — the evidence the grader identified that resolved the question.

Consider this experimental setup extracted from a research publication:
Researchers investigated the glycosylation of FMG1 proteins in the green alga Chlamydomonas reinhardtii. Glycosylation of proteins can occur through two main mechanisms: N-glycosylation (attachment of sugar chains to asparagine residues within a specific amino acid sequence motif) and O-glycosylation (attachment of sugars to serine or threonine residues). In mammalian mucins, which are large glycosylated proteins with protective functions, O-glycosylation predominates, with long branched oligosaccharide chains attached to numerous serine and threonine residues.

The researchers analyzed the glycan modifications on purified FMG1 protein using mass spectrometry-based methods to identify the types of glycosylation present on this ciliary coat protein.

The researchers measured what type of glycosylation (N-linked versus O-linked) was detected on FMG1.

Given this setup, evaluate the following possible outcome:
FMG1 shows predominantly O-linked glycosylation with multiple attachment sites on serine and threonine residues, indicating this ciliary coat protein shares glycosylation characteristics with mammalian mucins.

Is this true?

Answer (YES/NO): NO